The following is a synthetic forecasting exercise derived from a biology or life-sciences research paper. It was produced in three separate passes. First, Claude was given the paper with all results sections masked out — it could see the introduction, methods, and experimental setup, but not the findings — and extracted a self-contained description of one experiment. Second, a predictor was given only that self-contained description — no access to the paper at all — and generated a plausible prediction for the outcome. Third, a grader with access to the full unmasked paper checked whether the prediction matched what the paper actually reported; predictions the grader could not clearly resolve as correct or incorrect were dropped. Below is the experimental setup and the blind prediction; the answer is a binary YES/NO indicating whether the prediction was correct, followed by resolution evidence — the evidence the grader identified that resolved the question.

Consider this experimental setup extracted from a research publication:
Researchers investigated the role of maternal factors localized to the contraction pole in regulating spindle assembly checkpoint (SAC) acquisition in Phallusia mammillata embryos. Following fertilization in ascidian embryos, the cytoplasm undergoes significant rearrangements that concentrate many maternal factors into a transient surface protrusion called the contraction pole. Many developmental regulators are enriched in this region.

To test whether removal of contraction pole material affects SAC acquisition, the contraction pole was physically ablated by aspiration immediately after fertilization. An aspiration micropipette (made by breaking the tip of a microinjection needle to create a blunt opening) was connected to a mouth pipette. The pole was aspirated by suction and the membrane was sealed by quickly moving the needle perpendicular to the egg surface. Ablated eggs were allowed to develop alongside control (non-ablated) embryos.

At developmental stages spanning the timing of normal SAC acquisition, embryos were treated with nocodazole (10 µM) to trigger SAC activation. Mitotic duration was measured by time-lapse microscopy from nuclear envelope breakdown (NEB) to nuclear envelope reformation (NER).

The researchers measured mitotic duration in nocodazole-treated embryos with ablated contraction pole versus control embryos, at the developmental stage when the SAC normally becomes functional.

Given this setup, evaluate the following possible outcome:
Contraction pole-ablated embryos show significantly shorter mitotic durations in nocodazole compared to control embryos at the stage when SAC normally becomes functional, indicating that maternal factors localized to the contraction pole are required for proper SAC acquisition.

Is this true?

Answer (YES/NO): NO